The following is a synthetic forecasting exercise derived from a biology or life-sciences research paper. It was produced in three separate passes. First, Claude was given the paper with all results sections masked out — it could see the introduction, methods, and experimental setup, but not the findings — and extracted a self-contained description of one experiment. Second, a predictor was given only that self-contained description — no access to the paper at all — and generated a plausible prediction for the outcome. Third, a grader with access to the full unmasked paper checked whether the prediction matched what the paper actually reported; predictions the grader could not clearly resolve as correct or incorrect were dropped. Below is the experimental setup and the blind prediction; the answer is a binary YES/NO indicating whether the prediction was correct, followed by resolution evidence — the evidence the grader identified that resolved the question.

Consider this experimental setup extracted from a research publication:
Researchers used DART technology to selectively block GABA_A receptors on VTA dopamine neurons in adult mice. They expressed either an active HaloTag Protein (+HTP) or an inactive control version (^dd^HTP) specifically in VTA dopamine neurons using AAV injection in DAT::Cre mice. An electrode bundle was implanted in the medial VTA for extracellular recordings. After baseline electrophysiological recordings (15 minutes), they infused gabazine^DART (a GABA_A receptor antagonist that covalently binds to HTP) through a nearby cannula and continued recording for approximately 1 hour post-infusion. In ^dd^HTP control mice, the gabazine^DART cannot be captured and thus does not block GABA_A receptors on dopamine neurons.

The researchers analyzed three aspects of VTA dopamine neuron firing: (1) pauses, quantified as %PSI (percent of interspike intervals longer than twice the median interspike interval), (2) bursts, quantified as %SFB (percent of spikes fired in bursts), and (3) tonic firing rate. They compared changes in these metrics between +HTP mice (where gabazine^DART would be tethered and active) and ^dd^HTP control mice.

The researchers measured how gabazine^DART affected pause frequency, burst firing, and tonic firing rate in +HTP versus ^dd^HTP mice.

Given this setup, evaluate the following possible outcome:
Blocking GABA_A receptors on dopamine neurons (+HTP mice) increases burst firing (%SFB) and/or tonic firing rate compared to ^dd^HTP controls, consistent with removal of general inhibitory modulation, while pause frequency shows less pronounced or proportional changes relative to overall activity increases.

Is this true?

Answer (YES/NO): NO